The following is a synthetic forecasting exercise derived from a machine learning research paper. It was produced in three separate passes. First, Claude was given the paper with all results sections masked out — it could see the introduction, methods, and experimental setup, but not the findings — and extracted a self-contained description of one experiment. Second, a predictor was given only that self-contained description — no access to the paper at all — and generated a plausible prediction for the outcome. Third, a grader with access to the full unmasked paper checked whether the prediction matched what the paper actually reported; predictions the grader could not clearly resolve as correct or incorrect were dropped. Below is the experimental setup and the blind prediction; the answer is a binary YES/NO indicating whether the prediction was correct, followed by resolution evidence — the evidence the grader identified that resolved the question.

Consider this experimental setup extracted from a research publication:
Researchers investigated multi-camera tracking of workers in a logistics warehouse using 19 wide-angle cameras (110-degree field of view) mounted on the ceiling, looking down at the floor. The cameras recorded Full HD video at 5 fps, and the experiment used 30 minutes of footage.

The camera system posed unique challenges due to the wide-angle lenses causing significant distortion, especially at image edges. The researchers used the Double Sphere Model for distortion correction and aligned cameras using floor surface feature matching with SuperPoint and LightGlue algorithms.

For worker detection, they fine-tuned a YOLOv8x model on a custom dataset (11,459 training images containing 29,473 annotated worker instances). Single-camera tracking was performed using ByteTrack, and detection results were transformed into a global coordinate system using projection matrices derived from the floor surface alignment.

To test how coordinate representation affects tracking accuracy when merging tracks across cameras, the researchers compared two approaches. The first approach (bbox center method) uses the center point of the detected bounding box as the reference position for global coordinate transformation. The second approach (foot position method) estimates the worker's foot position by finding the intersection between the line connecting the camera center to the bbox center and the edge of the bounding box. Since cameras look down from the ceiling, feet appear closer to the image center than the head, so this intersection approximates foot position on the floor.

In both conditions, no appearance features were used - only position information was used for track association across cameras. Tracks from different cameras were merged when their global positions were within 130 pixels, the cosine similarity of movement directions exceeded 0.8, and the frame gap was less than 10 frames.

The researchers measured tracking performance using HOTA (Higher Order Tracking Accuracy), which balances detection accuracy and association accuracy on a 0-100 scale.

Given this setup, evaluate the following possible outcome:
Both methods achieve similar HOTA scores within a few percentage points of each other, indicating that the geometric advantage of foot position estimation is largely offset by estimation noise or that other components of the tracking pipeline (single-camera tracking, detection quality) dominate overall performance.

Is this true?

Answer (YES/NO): NO